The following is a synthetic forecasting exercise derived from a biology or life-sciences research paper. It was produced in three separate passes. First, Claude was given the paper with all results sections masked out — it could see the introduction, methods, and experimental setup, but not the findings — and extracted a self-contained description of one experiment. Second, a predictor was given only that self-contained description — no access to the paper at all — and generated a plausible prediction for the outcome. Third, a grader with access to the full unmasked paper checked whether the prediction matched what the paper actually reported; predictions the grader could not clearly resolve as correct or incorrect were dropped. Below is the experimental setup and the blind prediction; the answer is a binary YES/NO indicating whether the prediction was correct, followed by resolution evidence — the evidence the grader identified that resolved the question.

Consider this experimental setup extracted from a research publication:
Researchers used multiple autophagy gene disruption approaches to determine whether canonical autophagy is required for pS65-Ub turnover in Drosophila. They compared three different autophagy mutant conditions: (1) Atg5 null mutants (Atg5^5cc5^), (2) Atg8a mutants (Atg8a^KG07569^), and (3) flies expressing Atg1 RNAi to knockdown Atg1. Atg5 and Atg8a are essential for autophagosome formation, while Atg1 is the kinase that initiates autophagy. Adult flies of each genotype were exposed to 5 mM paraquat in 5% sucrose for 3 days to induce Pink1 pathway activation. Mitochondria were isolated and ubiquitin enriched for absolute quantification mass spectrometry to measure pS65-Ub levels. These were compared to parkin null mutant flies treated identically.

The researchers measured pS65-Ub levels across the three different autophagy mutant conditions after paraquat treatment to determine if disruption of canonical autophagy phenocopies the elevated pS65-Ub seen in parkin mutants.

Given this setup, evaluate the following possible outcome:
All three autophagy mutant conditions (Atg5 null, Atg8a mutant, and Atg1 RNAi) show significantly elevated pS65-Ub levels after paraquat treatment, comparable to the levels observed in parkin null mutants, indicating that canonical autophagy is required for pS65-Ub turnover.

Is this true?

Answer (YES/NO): NO